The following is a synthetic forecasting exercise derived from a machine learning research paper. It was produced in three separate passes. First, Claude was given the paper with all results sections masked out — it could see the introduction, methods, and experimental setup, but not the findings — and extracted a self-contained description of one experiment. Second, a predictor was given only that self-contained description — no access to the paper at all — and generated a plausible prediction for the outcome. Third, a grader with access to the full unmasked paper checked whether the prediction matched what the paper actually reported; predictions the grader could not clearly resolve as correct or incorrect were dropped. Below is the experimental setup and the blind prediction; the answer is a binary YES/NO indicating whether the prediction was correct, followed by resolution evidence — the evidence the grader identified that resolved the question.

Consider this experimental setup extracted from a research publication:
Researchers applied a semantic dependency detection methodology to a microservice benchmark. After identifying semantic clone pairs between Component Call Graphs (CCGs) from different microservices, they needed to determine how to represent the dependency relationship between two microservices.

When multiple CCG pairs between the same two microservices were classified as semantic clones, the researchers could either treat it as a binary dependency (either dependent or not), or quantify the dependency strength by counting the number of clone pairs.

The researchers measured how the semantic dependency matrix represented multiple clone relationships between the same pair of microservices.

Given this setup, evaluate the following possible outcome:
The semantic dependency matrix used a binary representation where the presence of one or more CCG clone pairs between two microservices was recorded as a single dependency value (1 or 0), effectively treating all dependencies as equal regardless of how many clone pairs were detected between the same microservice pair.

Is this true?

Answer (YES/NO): NO